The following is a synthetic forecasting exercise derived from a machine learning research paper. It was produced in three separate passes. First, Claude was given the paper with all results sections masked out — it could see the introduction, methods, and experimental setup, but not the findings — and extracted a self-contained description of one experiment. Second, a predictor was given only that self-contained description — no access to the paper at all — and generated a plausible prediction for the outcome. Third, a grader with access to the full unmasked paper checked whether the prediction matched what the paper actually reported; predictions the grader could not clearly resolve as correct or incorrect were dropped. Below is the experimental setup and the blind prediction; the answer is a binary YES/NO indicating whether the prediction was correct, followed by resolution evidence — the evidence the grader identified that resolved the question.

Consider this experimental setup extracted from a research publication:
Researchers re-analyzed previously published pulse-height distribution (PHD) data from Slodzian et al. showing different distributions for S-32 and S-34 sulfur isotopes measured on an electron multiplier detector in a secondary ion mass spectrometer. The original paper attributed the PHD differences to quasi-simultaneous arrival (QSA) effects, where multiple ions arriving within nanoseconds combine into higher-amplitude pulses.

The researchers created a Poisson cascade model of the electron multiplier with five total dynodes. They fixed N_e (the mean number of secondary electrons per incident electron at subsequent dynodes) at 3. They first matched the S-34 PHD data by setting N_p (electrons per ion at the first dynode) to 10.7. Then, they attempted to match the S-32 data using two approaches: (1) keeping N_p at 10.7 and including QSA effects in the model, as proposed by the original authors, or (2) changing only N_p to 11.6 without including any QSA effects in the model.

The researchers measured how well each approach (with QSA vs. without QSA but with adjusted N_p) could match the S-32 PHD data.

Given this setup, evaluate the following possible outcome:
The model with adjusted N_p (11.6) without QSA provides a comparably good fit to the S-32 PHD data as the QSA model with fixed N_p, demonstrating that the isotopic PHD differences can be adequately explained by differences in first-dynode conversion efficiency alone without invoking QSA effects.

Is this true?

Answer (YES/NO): YES